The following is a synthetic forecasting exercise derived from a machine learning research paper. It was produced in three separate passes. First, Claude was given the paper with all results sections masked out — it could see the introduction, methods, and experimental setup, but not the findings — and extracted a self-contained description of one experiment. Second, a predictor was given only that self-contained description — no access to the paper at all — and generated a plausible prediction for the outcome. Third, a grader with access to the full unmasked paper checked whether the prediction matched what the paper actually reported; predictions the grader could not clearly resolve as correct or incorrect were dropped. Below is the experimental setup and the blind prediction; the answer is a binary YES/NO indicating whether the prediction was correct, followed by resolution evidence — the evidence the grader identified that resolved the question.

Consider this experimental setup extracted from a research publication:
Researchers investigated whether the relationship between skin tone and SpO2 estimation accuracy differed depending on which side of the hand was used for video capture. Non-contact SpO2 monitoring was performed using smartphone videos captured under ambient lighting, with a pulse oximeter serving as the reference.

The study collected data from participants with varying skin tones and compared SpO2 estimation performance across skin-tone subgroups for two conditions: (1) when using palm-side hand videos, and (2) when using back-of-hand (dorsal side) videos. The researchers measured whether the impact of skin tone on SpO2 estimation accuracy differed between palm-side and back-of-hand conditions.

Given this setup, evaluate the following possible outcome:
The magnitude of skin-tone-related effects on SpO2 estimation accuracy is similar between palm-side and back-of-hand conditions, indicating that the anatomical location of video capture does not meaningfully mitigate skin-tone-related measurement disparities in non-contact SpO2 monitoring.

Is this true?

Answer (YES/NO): NO